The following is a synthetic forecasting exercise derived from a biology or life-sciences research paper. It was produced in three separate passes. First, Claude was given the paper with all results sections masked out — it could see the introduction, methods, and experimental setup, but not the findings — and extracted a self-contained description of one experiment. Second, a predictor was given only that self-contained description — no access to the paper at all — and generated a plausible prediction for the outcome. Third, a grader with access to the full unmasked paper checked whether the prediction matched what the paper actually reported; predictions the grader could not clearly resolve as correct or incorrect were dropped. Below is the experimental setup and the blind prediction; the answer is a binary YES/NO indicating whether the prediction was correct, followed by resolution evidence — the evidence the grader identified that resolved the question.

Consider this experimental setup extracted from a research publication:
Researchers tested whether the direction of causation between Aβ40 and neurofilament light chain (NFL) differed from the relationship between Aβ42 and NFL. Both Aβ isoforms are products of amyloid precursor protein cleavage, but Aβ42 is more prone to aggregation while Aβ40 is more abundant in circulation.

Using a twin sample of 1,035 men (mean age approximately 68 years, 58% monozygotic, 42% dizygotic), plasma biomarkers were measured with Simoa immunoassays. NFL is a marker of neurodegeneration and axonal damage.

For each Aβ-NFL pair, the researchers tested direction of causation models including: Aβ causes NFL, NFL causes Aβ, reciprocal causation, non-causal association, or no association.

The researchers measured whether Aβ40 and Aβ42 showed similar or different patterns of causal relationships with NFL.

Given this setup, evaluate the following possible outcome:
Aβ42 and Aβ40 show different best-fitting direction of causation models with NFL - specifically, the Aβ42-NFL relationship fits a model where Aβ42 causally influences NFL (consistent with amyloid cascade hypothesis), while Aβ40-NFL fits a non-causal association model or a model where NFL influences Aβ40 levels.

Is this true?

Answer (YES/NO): NO